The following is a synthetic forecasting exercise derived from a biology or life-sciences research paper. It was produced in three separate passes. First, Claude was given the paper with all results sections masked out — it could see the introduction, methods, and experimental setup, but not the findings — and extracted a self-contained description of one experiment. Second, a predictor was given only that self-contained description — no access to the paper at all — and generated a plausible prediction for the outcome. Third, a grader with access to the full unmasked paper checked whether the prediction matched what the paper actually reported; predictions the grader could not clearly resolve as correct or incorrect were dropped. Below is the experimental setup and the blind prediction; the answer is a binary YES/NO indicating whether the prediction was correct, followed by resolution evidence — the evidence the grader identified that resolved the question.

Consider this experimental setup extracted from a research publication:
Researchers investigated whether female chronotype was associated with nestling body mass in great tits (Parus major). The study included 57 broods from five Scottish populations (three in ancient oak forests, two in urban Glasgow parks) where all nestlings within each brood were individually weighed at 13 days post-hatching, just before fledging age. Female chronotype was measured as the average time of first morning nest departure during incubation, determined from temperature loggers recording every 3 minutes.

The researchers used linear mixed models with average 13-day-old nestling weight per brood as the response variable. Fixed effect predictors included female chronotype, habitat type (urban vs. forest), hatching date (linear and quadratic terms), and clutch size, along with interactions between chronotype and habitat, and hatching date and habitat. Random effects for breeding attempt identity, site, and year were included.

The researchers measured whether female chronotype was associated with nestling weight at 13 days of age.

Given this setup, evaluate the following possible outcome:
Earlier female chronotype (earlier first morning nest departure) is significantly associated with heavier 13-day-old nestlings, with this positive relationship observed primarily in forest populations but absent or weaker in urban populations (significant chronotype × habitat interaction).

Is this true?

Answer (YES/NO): NO